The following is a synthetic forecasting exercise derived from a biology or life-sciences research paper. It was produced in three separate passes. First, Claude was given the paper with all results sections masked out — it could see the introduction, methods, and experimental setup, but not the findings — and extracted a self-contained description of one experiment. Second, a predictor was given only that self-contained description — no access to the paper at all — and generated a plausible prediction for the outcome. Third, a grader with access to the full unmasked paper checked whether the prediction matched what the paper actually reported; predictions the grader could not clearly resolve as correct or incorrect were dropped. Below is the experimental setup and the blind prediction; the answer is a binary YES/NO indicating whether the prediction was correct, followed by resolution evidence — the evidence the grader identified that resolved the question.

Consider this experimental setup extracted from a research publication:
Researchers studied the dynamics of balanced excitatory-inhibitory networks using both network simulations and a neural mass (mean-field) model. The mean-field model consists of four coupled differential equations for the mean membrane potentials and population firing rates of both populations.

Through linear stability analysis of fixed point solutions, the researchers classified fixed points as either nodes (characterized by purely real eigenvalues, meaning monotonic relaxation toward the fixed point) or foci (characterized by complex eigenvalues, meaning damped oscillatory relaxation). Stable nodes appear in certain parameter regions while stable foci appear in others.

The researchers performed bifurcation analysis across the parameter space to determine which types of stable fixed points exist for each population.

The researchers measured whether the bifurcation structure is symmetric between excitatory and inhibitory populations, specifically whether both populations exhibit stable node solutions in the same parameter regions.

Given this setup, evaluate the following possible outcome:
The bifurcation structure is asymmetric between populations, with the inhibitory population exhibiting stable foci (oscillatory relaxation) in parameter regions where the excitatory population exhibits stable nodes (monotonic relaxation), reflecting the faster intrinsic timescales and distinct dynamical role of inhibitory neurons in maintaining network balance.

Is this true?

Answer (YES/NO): YES